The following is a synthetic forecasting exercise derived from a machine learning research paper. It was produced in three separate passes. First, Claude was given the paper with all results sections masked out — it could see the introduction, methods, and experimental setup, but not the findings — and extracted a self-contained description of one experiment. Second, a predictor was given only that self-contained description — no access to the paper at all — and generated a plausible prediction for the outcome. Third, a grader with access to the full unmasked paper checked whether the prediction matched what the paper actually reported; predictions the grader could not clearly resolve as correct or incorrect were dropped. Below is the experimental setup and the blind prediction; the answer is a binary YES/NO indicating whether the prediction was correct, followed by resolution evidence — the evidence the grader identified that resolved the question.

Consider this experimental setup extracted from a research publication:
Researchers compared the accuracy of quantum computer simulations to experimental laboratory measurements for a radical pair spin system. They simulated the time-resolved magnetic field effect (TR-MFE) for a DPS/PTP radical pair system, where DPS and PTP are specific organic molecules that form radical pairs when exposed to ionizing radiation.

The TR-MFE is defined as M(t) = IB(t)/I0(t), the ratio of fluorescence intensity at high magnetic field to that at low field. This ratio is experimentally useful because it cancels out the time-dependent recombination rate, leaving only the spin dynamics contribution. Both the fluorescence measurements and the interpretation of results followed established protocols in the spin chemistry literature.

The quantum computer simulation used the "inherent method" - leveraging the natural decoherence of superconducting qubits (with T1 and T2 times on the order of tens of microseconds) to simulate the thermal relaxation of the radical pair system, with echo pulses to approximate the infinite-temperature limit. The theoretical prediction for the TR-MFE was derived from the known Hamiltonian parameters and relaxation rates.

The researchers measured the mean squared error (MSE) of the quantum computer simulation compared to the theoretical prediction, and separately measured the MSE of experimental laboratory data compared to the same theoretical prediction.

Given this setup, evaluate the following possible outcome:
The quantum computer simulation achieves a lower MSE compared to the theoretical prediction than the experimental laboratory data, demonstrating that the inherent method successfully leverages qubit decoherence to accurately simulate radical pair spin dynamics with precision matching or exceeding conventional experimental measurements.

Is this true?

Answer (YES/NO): YES